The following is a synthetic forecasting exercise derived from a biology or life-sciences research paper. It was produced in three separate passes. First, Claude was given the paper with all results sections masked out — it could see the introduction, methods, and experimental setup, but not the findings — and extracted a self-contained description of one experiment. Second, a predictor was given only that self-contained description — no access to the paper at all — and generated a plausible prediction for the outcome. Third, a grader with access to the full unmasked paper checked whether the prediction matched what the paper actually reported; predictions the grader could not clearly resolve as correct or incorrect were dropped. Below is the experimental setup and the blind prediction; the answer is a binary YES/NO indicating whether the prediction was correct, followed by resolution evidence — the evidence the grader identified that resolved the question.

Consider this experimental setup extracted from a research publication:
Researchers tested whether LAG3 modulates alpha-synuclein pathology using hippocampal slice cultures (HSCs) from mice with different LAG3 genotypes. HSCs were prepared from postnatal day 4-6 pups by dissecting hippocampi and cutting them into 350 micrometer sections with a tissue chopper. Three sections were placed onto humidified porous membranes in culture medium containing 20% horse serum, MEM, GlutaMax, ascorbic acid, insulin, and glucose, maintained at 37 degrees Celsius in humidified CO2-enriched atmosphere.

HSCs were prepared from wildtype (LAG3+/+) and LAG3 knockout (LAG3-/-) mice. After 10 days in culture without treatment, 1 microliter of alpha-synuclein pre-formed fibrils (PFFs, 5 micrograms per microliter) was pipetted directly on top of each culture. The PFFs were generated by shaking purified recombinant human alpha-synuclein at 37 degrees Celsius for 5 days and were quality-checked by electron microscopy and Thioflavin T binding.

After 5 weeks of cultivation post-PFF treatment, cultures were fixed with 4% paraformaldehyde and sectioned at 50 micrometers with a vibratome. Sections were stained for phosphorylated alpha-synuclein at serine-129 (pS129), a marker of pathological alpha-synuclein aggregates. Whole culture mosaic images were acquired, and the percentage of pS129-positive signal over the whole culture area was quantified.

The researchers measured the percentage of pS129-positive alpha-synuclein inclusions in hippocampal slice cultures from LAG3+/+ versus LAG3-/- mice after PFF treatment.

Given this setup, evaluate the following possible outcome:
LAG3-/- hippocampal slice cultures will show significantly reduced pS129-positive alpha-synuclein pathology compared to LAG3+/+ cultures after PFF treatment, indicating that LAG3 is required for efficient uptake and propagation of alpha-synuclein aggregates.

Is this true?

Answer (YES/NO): NO